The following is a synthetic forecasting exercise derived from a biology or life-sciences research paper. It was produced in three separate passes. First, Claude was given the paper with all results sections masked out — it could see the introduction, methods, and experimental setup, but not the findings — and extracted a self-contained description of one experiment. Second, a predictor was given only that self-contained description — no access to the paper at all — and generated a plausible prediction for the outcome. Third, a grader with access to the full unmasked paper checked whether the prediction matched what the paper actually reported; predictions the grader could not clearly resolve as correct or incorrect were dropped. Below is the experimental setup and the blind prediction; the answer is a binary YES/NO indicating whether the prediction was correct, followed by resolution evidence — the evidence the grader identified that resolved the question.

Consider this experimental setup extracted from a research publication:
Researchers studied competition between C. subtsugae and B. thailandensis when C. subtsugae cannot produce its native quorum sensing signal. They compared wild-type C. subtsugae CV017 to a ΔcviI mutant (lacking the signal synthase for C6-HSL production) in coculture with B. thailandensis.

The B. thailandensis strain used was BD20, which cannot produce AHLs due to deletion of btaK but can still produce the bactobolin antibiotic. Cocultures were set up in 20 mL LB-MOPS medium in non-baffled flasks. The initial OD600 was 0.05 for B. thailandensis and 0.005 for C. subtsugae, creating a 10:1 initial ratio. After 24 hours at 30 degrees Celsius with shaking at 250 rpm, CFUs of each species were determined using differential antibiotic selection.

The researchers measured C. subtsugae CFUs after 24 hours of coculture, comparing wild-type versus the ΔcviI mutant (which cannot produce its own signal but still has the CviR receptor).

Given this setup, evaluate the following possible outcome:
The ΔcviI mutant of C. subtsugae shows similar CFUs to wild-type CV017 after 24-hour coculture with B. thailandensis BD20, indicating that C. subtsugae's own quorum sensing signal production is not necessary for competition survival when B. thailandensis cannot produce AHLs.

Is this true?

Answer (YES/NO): NO